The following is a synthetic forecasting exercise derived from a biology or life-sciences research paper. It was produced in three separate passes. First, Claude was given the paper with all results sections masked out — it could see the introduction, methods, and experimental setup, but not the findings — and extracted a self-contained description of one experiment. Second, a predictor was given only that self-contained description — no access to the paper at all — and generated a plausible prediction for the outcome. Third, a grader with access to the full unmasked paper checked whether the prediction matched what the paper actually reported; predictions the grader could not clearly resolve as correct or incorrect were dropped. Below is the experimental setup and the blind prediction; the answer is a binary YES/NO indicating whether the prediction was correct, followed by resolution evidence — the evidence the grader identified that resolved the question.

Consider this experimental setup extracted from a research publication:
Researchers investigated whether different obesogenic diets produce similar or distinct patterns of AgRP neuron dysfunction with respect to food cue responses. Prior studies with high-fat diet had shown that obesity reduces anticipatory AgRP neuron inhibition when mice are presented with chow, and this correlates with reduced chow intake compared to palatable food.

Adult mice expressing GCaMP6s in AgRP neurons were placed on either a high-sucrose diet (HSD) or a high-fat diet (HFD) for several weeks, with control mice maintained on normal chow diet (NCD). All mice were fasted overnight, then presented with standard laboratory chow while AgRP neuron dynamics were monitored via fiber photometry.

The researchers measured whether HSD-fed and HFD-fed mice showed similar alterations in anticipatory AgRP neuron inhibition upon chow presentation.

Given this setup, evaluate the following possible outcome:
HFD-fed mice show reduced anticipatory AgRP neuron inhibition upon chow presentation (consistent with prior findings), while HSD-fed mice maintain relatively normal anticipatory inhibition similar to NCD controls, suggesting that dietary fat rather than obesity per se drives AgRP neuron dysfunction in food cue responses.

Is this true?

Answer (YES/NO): NO